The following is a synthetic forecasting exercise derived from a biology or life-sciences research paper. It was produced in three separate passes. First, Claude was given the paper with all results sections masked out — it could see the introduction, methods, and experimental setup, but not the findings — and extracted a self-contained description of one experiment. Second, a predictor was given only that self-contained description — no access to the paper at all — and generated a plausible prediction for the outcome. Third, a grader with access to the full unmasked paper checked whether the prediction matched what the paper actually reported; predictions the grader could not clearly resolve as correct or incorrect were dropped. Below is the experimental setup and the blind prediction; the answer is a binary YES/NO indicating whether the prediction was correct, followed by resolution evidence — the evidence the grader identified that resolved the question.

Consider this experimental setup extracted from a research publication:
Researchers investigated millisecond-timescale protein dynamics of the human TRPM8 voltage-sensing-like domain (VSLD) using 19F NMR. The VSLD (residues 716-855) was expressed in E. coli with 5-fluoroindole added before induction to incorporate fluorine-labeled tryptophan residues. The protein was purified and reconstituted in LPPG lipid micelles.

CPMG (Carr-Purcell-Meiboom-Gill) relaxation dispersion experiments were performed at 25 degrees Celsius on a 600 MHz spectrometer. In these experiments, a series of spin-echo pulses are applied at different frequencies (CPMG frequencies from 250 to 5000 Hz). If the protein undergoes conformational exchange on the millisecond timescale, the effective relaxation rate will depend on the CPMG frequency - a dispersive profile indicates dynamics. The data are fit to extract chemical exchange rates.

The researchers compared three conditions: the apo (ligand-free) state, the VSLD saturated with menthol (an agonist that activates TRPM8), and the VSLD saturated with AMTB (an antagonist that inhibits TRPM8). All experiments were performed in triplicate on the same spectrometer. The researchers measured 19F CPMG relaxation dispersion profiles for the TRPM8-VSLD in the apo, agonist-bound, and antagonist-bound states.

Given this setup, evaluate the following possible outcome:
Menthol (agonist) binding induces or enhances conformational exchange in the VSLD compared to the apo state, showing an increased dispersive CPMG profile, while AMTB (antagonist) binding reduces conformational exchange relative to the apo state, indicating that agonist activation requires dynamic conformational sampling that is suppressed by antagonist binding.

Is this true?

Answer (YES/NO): NO